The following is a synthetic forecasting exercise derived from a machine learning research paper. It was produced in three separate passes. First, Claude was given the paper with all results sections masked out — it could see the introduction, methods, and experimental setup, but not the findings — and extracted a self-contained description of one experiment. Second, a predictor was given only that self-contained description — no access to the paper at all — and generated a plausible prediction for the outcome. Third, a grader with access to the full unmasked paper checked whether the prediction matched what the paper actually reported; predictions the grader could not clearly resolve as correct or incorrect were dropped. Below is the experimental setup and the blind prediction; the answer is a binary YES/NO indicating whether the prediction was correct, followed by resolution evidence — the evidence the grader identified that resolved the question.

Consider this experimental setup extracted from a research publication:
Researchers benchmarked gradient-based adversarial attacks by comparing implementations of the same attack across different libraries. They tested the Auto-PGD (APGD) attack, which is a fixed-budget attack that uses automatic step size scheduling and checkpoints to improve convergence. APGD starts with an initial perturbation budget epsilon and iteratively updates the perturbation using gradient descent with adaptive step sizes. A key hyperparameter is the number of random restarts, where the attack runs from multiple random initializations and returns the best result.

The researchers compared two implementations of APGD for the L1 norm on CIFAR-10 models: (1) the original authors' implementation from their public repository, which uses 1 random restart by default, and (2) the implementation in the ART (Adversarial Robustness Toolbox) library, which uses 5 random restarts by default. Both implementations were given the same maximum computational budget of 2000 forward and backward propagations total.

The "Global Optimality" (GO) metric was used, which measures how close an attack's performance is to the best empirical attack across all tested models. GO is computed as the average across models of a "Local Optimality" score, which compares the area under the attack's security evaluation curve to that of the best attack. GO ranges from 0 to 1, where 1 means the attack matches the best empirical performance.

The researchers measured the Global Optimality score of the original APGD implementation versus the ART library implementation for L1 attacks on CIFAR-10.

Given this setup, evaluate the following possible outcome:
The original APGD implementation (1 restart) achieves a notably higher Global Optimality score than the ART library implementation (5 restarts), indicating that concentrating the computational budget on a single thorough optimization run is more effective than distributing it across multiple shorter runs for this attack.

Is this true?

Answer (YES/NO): YES